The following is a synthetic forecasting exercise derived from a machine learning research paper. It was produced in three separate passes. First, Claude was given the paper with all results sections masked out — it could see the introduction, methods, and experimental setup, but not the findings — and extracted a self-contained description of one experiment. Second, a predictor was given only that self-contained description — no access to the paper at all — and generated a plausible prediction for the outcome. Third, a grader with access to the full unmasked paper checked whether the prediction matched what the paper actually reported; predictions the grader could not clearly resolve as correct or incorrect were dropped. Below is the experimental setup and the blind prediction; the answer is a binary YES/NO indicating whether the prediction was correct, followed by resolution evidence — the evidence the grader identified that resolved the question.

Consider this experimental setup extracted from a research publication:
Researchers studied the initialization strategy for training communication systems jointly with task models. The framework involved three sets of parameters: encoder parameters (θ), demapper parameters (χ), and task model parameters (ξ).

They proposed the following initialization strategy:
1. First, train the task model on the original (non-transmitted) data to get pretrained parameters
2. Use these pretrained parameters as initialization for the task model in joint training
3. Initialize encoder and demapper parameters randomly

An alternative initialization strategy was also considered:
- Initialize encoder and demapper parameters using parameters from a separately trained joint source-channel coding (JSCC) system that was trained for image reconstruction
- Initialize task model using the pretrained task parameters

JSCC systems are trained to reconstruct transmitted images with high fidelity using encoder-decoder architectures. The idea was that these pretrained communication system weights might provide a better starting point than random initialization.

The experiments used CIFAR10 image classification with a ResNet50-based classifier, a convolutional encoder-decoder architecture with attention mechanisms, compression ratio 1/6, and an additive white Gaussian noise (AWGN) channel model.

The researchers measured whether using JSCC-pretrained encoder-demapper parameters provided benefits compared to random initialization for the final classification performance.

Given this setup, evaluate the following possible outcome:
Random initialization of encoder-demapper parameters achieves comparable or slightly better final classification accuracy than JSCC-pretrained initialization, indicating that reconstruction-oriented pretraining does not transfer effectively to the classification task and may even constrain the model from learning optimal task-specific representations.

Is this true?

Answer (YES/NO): NO